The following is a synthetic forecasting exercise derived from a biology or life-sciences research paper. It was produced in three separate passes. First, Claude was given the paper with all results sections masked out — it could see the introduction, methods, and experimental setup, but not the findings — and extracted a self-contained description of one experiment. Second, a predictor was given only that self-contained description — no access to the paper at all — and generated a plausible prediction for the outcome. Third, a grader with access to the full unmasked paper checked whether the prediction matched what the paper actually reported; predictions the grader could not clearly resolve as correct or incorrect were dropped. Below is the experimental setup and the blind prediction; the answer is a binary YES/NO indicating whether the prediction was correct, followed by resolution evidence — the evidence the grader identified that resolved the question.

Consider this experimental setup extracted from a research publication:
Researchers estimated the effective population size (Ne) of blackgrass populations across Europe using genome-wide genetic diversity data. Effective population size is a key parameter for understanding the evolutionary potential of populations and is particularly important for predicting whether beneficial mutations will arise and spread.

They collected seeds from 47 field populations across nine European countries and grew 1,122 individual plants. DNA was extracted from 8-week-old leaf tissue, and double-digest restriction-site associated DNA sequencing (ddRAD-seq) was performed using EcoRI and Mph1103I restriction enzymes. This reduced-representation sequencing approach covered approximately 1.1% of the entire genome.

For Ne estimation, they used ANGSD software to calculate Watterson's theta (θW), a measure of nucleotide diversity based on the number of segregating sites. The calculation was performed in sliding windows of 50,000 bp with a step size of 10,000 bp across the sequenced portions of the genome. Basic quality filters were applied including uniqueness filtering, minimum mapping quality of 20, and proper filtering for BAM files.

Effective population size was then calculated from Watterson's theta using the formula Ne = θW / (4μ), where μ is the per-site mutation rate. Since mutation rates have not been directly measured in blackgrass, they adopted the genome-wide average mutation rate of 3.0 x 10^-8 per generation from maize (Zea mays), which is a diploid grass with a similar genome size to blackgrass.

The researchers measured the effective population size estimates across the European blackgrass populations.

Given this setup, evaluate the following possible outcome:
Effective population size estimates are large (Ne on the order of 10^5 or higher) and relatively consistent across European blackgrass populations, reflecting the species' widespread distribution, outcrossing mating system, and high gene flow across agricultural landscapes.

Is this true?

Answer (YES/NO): NO